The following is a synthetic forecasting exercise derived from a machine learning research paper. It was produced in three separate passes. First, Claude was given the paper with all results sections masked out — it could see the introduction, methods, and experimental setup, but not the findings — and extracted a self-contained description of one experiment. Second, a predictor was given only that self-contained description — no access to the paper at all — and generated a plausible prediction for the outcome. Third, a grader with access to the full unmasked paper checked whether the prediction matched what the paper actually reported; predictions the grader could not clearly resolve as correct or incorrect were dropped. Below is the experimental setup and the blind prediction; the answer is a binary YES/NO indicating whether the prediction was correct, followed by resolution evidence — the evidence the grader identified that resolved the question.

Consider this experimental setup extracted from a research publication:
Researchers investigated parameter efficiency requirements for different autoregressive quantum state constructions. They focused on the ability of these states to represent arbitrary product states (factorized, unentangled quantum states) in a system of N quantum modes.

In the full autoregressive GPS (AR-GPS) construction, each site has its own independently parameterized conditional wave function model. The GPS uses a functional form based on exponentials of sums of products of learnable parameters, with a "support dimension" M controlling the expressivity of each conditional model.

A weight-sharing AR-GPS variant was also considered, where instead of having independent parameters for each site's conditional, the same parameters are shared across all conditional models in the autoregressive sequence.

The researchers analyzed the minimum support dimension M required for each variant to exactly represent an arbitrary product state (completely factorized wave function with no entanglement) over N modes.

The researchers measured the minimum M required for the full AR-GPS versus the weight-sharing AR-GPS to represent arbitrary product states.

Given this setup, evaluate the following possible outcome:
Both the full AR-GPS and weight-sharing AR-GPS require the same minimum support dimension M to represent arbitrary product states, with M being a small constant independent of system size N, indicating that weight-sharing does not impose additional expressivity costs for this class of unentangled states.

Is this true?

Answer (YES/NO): NO